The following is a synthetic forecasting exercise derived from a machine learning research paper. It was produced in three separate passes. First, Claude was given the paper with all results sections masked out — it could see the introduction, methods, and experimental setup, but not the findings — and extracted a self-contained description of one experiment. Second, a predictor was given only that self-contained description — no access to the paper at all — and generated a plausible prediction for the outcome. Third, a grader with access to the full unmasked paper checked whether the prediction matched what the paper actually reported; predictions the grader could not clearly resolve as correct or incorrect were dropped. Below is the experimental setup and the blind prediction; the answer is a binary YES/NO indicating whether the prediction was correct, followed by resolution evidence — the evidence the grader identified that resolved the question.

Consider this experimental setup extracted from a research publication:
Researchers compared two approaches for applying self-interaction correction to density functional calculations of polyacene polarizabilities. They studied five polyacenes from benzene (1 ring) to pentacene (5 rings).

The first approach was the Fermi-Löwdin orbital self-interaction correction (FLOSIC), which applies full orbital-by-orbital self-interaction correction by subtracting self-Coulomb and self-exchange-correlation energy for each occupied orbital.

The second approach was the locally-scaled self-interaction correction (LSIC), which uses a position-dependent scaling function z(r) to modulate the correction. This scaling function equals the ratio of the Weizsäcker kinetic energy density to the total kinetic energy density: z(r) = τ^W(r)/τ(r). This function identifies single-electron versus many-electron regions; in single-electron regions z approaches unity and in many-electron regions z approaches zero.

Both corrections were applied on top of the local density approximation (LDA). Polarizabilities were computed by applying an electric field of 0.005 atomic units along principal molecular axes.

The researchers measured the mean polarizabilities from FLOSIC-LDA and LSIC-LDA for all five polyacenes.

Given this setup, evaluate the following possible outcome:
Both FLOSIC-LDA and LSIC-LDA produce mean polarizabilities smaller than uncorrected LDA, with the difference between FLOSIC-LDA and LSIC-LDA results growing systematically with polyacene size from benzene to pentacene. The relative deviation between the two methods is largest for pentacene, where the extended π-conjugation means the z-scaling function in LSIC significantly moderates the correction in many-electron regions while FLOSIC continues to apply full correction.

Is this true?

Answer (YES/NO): YES